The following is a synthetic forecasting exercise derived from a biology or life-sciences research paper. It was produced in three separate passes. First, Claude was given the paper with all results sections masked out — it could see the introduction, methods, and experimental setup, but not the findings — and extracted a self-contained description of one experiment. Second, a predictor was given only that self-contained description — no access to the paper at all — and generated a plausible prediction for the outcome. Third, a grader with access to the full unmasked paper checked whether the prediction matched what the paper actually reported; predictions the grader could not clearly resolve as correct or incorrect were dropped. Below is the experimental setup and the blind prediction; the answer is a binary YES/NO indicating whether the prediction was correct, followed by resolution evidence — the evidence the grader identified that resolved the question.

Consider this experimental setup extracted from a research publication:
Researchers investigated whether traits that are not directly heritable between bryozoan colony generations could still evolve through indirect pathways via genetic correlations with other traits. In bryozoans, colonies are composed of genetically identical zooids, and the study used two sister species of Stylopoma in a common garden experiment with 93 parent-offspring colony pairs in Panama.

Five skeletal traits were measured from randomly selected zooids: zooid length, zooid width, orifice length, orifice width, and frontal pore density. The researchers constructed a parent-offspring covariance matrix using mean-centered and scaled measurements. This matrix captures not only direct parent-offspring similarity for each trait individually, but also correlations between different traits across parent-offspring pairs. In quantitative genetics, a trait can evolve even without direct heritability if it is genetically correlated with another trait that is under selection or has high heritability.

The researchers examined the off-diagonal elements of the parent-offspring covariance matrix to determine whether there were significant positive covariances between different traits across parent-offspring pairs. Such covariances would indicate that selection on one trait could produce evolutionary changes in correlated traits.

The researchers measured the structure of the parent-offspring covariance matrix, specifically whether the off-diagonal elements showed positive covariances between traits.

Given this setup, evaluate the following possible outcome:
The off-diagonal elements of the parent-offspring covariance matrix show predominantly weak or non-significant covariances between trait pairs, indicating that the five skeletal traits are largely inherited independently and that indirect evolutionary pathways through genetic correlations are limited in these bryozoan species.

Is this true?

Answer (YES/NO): NO